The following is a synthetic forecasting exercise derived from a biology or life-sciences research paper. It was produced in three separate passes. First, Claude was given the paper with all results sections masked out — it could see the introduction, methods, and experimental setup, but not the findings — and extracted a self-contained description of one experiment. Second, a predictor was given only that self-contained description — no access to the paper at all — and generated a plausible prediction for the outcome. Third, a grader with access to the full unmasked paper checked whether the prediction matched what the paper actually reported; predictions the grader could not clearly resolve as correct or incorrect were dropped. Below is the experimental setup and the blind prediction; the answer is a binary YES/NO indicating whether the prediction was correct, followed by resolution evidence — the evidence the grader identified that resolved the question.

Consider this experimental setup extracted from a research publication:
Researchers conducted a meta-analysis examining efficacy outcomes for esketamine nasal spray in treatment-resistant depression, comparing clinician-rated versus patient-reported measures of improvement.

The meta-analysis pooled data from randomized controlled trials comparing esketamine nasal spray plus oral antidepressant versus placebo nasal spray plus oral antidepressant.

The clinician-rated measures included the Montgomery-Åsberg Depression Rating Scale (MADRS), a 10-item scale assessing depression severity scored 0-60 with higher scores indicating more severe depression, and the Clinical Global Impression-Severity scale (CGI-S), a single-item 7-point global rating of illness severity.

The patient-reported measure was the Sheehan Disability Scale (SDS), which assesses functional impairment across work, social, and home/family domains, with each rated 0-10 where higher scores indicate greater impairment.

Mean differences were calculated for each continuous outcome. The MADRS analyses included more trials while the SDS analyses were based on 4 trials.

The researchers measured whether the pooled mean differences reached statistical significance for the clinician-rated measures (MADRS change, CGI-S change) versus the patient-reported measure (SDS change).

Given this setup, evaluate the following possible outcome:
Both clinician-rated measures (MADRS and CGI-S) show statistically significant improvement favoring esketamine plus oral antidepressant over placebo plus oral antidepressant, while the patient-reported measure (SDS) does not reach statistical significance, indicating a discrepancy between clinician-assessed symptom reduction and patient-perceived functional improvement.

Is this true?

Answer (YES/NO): NO